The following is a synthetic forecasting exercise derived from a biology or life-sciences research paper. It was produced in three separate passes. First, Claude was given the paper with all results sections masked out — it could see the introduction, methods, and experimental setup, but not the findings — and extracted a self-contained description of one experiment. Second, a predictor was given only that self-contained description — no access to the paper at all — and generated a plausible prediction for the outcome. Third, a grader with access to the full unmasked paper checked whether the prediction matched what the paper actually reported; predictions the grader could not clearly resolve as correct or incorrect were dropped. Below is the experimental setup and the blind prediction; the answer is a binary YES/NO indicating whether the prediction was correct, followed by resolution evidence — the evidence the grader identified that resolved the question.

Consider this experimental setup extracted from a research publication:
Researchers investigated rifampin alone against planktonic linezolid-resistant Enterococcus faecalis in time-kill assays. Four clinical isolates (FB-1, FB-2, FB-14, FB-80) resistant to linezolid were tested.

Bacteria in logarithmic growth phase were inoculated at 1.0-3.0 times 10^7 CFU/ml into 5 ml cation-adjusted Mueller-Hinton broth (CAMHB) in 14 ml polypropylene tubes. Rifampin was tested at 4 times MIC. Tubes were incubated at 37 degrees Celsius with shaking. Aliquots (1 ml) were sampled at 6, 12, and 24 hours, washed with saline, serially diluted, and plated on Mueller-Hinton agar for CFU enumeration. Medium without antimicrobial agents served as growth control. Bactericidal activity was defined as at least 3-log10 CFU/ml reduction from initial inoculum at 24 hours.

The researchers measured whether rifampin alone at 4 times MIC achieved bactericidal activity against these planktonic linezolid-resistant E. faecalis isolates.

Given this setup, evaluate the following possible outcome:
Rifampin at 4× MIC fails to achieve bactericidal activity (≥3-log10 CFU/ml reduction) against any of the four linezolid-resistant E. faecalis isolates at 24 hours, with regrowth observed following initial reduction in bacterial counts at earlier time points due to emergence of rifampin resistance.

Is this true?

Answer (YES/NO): YES